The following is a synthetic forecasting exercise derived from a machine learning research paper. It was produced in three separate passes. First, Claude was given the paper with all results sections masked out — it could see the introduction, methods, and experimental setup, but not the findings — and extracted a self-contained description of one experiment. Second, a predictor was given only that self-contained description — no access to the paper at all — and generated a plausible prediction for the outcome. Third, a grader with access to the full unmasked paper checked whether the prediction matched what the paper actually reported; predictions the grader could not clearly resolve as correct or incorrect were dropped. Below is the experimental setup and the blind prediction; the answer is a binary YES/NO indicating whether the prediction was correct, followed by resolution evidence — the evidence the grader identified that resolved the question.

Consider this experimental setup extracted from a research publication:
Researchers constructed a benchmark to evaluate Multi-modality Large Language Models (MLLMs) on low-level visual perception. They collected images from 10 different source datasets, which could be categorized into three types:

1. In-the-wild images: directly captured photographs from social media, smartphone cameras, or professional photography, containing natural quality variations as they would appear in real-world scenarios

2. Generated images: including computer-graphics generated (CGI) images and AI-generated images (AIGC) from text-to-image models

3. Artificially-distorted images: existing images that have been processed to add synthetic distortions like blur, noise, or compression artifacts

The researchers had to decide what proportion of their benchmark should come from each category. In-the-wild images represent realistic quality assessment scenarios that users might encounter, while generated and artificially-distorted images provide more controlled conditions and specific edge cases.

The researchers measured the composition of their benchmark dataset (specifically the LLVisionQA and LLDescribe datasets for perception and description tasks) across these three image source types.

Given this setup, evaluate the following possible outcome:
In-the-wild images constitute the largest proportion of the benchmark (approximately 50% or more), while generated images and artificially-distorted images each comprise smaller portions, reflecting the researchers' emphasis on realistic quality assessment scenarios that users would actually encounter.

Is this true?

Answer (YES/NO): YES